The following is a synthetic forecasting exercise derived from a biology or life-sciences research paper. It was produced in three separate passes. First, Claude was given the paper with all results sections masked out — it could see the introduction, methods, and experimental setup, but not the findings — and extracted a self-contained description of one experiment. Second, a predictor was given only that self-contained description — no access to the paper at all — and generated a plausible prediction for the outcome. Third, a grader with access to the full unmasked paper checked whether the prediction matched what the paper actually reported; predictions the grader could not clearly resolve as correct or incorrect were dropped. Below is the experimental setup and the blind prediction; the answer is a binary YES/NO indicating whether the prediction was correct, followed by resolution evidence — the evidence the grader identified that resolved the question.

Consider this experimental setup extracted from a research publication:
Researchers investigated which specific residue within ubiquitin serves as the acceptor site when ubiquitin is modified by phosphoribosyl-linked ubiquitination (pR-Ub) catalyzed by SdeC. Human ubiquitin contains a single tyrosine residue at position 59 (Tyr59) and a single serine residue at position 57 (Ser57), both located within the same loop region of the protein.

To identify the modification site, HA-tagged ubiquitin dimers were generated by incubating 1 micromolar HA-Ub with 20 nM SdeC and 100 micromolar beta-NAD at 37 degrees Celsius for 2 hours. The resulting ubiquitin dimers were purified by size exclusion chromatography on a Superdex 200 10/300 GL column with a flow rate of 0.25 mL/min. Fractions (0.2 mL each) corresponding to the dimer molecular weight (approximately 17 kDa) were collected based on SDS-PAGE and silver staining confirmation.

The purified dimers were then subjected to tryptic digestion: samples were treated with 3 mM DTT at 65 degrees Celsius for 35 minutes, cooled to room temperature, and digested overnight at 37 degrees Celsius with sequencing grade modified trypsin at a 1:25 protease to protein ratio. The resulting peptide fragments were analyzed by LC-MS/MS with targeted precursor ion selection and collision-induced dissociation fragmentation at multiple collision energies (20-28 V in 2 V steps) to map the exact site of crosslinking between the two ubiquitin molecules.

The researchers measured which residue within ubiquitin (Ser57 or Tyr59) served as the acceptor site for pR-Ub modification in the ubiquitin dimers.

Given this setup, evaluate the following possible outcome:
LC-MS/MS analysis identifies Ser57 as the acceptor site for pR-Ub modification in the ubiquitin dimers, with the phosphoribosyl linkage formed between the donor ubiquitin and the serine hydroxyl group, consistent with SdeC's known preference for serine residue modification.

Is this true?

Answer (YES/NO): NO